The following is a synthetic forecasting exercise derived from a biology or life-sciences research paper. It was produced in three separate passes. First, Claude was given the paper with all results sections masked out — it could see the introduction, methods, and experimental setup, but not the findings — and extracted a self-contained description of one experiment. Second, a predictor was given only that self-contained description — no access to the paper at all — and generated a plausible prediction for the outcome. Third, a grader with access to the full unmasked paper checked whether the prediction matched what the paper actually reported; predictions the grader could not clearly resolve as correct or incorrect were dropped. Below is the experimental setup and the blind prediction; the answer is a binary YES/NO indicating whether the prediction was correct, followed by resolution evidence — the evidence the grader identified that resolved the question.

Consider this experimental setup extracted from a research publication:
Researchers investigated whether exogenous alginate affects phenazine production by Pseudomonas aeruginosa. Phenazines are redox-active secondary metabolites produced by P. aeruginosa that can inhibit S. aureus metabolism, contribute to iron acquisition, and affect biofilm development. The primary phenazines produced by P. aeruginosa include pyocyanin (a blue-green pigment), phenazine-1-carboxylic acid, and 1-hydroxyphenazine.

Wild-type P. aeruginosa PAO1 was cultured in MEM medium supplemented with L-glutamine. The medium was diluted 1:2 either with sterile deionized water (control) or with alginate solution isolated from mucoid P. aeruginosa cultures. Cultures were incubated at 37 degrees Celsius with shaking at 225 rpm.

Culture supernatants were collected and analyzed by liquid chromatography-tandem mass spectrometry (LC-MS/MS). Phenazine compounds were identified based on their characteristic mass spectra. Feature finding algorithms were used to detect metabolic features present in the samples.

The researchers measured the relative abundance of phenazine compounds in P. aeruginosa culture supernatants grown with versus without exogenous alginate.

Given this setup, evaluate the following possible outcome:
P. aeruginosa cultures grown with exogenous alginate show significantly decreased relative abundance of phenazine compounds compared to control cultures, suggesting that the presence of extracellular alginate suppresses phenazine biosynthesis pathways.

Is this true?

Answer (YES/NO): YES